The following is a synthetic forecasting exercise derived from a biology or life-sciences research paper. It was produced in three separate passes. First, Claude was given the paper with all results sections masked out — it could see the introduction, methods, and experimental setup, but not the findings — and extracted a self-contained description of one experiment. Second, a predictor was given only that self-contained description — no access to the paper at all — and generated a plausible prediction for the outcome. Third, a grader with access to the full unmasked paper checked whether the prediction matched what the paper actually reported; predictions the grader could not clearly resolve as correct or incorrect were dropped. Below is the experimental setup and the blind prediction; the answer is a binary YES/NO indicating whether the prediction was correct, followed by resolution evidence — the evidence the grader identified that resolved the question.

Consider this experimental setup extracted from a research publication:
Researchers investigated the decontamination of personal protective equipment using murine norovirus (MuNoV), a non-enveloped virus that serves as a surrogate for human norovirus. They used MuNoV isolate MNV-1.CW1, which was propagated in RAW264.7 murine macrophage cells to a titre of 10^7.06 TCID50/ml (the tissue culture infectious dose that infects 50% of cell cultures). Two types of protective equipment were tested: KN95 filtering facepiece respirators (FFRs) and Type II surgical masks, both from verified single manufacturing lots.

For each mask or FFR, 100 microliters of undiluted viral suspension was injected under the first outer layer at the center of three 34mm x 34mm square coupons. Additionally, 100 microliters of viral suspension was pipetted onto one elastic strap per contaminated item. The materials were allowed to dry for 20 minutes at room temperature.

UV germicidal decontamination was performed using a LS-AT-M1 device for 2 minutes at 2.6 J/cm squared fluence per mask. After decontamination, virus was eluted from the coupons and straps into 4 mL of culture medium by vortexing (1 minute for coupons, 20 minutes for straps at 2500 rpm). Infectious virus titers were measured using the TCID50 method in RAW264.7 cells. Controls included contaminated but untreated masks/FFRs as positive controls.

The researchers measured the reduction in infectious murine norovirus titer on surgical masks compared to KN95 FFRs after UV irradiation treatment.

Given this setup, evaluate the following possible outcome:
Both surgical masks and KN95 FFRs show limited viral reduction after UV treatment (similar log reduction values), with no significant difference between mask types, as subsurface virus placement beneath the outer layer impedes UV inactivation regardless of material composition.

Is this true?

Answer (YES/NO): NO